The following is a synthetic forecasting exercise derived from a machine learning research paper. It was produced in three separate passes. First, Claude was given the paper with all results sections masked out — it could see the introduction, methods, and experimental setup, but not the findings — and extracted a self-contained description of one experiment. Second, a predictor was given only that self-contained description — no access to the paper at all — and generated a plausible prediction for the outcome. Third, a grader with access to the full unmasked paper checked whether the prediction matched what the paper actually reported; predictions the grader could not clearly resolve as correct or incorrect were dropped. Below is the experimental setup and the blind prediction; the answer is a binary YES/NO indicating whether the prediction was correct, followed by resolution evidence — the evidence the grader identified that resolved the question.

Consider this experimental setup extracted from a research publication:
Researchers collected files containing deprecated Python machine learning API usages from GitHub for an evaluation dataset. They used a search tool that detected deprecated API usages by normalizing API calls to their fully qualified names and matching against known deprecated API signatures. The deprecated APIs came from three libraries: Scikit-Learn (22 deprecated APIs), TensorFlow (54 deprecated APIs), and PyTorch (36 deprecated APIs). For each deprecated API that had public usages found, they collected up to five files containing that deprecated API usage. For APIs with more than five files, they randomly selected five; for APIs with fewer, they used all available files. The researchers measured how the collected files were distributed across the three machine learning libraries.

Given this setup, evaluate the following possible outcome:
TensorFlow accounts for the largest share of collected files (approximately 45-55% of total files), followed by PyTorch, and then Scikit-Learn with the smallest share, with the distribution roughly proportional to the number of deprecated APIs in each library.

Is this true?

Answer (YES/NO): NO